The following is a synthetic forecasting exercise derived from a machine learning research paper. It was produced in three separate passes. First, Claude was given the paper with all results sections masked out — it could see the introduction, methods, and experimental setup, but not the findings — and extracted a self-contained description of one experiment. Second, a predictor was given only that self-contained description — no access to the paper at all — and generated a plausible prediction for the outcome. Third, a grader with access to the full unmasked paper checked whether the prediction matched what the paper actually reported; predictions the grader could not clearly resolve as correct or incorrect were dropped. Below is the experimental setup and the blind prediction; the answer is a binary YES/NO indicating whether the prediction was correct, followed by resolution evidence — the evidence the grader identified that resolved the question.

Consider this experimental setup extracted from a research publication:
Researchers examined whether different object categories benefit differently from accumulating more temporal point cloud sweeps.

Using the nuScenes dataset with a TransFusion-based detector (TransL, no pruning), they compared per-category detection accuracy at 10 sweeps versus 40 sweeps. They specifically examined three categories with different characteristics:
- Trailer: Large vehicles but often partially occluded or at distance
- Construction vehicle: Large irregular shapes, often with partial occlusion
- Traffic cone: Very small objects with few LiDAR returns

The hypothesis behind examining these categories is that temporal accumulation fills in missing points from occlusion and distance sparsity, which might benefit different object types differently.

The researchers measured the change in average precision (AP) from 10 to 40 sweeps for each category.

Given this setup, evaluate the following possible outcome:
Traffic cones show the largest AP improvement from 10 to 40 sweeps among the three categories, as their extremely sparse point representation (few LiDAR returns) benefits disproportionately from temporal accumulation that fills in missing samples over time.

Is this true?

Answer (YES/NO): NO